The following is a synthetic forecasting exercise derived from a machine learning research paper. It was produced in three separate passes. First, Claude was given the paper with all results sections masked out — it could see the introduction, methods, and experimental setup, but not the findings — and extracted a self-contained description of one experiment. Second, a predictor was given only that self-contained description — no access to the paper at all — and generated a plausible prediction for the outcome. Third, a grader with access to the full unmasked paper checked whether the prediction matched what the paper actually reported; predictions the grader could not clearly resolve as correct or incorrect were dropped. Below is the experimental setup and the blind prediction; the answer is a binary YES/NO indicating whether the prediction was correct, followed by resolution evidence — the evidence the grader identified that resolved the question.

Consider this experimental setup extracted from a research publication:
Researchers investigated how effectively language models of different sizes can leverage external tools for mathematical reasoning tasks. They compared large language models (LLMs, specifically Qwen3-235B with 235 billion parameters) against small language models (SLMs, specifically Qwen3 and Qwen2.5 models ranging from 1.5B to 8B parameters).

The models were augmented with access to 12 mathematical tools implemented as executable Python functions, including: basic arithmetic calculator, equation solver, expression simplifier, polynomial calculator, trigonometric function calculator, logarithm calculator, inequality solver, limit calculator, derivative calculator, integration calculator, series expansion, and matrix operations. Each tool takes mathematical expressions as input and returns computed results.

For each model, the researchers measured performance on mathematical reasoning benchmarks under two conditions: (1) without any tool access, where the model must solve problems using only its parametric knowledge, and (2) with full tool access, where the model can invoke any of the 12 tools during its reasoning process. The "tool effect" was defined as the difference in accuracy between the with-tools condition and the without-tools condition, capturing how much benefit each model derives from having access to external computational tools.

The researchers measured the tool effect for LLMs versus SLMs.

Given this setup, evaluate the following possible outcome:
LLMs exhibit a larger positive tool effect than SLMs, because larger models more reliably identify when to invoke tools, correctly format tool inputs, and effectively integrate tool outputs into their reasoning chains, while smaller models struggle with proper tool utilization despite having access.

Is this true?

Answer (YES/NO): YES